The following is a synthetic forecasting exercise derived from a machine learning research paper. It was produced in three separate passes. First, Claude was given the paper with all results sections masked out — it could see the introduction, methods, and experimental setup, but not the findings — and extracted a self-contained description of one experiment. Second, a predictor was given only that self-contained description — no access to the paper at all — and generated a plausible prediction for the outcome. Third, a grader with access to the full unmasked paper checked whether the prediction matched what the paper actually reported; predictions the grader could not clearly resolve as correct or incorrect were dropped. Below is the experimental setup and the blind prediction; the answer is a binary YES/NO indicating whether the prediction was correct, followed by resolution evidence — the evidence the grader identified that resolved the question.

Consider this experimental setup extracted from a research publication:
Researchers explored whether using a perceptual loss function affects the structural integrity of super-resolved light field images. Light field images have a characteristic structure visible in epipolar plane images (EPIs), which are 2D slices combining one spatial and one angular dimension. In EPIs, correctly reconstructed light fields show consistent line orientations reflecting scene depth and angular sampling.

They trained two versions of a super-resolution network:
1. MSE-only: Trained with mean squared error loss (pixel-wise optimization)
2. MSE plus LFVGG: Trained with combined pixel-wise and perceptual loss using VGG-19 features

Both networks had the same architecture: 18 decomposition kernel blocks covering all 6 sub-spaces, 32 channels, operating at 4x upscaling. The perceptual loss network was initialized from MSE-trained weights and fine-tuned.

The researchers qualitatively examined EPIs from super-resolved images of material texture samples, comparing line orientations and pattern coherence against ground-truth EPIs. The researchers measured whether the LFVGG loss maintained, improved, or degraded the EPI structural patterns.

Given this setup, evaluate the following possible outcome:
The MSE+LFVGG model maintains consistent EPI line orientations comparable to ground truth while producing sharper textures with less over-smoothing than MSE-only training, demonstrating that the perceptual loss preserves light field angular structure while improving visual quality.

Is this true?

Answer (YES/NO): YES